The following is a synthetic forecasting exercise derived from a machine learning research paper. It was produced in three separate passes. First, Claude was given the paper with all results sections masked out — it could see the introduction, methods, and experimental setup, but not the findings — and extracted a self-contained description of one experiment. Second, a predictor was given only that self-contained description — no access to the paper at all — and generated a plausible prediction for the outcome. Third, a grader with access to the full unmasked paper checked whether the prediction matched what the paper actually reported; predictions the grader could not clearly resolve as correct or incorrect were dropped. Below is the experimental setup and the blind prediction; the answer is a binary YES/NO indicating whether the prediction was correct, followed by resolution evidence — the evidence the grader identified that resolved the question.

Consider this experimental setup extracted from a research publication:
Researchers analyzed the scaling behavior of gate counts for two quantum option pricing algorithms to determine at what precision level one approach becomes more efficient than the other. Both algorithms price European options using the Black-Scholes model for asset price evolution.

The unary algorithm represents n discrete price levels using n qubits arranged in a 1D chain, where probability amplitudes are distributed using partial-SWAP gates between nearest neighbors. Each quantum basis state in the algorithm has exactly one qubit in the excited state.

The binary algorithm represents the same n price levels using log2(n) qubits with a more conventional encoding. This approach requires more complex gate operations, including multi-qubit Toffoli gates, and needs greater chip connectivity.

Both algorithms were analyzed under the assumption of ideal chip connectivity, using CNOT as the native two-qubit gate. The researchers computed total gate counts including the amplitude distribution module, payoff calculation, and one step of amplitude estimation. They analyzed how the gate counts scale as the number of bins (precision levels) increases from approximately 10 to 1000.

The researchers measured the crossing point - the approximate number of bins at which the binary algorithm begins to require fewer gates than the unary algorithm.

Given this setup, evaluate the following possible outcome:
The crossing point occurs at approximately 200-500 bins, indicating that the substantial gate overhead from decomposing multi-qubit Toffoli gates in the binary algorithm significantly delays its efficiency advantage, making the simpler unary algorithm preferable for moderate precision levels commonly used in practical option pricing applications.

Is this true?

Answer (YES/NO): NO